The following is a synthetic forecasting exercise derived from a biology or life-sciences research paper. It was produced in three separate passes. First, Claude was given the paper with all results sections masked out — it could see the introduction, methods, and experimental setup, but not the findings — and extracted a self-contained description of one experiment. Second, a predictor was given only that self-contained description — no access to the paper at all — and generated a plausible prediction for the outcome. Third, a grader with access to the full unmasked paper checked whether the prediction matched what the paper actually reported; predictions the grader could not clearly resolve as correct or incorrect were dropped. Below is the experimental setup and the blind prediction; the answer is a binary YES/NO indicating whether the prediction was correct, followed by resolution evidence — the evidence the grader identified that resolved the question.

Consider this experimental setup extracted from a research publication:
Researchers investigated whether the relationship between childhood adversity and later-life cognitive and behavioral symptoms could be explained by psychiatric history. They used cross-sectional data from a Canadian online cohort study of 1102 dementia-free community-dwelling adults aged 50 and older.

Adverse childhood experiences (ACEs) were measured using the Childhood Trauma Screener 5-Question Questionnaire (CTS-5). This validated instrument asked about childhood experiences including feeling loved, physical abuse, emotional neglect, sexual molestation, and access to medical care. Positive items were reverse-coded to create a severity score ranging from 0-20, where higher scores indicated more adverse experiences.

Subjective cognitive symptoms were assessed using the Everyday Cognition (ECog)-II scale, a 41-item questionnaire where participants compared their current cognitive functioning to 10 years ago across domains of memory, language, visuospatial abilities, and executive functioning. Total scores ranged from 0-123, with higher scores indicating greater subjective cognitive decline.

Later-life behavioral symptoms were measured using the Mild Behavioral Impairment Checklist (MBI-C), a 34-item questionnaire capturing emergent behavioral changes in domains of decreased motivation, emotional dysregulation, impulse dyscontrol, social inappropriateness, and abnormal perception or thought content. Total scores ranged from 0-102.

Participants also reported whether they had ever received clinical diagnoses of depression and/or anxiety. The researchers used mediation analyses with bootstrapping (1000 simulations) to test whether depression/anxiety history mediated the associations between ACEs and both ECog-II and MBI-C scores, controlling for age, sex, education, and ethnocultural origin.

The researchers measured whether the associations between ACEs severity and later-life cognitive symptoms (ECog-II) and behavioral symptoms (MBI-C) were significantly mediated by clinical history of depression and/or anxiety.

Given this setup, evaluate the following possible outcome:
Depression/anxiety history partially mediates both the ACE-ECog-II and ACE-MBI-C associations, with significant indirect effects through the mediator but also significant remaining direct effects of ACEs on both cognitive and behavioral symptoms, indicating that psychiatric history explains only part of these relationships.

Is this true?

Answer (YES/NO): NO